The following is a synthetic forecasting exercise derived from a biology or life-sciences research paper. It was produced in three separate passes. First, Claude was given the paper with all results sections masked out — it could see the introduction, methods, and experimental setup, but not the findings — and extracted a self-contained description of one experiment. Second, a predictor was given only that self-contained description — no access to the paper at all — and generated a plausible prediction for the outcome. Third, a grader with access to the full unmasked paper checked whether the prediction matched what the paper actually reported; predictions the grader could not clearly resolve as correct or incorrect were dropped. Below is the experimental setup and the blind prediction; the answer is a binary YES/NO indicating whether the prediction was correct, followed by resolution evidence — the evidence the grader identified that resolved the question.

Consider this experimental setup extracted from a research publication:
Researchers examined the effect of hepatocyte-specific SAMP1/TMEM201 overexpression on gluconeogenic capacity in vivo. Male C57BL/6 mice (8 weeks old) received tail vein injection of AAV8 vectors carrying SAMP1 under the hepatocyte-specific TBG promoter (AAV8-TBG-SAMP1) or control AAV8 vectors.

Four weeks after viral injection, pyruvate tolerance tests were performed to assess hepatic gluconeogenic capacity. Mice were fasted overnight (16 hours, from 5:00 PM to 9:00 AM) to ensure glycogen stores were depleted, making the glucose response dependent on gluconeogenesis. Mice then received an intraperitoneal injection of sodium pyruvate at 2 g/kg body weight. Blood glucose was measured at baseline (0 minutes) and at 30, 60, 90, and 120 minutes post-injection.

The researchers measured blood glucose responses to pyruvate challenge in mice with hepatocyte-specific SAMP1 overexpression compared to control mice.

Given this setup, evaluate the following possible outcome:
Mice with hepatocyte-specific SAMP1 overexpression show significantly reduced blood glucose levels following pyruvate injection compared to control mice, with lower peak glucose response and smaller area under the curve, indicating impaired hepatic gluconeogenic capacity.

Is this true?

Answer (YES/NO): NO